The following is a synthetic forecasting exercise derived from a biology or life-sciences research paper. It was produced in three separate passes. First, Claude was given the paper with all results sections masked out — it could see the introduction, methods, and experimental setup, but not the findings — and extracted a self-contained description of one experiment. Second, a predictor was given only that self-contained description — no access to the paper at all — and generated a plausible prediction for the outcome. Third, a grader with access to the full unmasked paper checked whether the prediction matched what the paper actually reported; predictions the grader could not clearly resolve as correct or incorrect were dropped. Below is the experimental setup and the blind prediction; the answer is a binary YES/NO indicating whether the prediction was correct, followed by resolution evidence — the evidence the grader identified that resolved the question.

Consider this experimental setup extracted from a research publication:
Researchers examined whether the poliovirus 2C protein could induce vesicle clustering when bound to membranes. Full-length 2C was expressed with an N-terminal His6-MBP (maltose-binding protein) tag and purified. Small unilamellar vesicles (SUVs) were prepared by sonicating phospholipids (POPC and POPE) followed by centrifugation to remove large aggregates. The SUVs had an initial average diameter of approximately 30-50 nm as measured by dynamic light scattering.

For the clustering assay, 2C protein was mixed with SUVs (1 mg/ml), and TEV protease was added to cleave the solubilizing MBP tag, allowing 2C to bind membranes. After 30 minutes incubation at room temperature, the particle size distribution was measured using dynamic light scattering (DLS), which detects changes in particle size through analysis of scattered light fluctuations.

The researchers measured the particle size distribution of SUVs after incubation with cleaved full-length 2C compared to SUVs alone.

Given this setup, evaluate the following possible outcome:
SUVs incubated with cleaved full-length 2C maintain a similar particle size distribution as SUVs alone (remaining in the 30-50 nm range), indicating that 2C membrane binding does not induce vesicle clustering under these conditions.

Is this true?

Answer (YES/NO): NO